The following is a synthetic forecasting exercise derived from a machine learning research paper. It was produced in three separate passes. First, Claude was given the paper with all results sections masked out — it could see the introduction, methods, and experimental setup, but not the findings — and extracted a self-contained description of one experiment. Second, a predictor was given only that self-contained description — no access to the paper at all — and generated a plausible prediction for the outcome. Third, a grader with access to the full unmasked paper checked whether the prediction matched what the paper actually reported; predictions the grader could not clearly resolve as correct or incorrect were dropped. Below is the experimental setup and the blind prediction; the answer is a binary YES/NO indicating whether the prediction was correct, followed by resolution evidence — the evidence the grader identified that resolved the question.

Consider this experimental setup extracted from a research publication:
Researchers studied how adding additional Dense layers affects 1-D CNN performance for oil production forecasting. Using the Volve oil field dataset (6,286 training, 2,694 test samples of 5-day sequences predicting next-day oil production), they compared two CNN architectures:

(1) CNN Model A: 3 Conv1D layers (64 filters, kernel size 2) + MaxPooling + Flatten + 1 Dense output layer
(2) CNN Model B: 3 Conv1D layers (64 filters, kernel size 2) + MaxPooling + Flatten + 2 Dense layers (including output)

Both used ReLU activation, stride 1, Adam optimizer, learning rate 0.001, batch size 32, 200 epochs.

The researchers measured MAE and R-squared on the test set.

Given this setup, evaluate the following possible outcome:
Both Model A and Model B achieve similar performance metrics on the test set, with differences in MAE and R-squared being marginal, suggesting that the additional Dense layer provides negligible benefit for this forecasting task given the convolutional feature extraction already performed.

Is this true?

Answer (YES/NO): NO